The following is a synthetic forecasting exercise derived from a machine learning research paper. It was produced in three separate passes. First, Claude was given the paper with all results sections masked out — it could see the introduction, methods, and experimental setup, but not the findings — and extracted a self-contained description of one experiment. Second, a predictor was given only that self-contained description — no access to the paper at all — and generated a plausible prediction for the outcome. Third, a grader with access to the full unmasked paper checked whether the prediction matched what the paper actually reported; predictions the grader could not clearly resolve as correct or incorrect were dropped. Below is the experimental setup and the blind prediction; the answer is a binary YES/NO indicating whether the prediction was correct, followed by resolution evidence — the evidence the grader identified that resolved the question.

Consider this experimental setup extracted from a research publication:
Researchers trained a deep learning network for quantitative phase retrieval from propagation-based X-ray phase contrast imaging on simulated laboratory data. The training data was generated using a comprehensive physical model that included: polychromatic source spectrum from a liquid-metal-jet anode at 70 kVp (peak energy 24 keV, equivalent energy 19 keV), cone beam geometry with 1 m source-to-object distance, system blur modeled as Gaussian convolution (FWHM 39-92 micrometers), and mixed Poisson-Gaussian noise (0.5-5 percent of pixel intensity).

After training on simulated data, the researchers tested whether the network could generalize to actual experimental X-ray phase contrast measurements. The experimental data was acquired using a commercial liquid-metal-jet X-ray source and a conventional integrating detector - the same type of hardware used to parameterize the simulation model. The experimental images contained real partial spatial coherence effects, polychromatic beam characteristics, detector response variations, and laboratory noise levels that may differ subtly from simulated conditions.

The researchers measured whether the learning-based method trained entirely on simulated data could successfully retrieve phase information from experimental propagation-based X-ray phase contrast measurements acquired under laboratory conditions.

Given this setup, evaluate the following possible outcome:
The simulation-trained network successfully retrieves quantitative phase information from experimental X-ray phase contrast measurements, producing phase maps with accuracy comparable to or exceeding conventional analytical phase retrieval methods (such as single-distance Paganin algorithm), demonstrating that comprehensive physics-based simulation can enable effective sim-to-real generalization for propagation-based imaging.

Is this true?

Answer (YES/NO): YES